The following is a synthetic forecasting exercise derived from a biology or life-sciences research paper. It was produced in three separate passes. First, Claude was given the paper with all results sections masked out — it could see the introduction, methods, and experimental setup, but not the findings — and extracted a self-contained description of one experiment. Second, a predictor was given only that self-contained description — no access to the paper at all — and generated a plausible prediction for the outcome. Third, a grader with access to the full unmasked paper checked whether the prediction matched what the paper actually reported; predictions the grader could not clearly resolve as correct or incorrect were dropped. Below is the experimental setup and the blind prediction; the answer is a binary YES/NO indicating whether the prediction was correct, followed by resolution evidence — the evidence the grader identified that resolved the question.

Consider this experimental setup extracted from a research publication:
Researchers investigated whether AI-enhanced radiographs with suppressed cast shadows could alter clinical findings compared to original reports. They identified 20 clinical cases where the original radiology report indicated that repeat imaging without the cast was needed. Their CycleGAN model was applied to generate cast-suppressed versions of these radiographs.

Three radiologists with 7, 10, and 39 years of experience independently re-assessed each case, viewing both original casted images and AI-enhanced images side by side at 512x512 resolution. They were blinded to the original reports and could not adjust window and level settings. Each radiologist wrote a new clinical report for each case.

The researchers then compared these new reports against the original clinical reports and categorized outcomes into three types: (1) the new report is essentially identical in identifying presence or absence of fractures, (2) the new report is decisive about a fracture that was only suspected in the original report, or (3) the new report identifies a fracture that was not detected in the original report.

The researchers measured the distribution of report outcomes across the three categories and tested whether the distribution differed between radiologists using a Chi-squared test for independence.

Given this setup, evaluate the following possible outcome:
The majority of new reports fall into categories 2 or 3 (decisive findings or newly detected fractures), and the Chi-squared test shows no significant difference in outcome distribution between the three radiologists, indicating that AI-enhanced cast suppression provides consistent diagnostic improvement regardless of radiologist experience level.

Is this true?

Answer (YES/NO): NO